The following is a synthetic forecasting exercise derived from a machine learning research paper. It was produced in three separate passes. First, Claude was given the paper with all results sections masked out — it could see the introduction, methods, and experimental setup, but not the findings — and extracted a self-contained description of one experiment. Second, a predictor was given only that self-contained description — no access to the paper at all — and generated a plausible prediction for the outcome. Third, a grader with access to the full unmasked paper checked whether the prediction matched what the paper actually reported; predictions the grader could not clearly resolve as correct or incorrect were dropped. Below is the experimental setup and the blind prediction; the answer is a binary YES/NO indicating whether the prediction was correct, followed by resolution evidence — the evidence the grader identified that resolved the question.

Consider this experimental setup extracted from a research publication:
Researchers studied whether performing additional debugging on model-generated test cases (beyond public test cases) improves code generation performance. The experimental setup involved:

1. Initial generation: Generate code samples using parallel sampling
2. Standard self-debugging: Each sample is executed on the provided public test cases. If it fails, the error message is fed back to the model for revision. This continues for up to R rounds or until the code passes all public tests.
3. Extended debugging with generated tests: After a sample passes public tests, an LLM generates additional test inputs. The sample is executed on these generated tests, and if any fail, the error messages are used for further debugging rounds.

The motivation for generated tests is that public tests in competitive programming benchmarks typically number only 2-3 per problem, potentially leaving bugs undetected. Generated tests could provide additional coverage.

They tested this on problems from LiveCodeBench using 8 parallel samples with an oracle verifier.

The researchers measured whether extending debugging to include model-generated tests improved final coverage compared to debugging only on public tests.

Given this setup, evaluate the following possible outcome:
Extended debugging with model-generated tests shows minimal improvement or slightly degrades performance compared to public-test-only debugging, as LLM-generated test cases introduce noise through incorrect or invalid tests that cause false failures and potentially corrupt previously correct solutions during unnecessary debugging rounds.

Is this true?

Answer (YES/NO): YES